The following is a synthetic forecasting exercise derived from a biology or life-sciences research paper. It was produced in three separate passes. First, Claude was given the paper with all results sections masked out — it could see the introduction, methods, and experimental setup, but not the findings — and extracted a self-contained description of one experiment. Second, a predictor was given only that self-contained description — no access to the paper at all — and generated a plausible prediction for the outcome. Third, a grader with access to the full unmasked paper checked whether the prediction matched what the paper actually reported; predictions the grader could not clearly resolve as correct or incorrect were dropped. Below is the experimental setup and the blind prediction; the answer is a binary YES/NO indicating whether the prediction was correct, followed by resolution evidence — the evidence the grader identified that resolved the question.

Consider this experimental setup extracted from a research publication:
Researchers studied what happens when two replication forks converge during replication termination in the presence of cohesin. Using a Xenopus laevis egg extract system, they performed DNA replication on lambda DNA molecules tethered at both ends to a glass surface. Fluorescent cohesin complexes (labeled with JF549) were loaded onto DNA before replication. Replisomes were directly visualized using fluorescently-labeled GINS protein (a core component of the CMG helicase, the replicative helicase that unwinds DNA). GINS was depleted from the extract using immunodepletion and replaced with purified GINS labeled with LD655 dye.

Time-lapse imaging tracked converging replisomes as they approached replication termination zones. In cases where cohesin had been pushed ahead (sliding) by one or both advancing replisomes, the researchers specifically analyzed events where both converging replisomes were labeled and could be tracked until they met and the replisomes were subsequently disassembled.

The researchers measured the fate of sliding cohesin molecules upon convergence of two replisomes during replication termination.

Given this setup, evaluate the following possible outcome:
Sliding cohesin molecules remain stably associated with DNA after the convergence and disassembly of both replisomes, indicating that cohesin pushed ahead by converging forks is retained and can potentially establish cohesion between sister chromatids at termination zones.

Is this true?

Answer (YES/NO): YES